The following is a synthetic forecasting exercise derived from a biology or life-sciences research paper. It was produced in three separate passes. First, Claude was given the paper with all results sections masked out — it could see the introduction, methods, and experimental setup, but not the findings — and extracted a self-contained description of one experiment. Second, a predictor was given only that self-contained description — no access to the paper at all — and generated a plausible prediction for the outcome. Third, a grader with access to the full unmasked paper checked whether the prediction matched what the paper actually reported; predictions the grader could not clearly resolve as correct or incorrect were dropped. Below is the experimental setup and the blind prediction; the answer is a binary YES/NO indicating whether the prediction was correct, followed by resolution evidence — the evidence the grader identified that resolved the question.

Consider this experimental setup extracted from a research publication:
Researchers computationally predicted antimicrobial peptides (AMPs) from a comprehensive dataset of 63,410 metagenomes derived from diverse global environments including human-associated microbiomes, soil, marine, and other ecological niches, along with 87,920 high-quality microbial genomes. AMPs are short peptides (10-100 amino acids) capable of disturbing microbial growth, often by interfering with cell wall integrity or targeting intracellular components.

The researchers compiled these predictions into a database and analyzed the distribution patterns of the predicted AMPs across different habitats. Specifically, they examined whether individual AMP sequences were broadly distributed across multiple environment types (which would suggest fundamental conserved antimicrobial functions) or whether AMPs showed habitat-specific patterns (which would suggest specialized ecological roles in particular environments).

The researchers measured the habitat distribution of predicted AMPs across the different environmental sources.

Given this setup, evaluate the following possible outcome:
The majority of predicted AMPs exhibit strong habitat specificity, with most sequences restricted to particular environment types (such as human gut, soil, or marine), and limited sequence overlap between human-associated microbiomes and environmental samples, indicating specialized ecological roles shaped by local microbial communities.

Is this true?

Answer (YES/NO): YES